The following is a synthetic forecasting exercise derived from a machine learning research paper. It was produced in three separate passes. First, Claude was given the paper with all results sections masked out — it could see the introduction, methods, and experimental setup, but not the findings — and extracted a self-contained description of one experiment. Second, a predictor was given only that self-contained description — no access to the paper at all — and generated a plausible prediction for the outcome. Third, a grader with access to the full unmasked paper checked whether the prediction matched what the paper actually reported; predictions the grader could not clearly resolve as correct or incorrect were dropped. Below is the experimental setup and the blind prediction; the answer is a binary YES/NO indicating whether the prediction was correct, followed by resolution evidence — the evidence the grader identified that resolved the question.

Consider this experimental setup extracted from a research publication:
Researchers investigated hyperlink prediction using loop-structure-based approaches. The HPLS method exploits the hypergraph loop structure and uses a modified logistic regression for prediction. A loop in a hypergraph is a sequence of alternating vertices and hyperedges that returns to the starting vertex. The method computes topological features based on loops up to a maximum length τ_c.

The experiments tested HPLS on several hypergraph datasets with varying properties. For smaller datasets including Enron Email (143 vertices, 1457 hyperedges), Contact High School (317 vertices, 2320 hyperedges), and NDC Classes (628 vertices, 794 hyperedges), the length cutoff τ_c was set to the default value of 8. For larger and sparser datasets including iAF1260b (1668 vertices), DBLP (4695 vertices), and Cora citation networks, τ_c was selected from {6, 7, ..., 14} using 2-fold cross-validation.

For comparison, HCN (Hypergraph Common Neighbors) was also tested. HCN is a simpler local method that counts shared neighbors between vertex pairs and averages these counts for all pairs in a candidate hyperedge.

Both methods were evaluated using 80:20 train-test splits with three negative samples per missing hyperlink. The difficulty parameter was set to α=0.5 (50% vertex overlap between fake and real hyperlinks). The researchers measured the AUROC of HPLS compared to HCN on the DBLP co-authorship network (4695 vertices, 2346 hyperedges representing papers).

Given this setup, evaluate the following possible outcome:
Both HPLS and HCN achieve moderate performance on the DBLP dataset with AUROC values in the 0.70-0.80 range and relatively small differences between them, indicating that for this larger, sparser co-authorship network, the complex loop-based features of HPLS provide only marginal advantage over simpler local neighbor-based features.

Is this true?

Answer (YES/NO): NO